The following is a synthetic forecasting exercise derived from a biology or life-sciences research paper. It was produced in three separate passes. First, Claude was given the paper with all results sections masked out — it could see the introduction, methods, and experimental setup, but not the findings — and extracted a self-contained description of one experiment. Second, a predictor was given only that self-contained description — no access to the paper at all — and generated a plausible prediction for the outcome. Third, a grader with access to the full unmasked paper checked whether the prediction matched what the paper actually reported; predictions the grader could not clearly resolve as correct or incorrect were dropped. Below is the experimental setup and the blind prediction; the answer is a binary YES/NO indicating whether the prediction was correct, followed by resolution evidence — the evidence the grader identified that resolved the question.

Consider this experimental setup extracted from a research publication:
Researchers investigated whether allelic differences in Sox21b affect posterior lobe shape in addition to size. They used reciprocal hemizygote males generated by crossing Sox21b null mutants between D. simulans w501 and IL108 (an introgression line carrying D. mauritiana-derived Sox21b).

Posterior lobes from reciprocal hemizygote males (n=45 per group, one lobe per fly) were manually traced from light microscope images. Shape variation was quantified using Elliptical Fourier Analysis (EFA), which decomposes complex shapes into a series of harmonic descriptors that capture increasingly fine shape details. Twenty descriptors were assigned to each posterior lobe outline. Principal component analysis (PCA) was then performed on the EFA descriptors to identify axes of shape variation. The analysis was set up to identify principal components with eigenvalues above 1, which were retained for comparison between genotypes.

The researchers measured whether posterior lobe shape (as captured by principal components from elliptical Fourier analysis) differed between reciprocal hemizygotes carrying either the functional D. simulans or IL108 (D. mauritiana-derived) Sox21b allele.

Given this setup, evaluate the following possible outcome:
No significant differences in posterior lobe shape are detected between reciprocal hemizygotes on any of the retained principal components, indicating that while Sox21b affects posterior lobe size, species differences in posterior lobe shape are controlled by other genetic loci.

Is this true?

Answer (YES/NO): NO